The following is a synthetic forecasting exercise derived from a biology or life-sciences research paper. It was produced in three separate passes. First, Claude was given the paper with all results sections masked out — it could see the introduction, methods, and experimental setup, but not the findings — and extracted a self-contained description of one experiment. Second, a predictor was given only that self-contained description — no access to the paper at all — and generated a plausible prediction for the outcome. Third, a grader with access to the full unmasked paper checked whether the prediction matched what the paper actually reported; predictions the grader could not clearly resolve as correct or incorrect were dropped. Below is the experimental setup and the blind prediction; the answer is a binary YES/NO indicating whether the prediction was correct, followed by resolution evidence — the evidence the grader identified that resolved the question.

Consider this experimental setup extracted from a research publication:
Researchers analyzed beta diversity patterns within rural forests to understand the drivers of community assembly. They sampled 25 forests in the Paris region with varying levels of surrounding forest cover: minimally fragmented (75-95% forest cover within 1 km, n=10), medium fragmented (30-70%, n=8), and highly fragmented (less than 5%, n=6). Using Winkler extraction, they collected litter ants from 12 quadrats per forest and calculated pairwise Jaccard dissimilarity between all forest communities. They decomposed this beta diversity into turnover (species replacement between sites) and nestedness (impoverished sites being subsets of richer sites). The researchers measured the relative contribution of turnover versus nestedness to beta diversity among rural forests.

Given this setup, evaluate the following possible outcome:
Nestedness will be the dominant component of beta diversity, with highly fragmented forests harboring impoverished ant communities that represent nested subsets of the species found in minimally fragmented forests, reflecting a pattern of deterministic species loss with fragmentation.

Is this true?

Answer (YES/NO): NO